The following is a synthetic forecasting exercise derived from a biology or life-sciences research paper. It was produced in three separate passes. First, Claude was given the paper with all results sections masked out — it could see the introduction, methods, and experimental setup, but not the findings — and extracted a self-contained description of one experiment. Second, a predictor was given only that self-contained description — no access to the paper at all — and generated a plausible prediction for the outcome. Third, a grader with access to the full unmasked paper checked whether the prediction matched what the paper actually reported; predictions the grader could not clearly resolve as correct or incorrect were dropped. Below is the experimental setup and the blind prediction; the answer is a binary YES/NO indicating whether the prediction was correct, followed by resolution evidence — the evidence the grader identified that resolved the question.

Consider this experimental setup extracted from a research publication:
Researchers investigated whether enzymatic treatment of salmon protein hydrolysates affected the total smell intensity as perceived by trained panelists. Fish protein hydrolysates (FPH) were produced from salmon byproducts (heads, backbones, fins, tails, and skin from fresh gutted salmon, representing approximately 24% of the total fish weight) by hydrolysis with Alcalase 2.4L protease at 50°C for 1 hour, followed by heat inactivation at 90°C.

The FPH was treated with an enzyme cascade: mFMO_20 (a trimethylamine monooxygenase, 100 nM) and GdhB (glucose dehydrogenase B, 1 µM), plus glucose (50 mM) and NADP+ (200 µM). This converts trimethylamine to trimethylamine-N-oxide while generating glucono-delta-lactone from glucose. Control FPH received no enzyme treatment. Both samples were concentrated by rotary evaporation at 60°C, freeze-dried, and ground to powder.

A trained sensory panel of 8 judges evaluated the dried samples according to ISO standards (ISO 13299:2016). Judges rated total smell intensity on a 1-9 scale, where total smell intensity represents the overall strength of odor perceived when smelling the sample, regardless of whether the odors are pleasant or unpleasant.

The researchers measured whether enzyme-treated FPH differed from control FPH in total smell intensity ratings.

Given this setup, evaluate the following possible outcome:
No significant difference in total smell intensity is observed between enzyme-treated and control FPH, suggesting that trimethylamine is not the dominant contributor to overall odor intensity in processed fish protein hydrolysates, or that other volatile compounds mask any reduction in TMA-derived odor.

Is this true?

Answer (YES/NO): NO